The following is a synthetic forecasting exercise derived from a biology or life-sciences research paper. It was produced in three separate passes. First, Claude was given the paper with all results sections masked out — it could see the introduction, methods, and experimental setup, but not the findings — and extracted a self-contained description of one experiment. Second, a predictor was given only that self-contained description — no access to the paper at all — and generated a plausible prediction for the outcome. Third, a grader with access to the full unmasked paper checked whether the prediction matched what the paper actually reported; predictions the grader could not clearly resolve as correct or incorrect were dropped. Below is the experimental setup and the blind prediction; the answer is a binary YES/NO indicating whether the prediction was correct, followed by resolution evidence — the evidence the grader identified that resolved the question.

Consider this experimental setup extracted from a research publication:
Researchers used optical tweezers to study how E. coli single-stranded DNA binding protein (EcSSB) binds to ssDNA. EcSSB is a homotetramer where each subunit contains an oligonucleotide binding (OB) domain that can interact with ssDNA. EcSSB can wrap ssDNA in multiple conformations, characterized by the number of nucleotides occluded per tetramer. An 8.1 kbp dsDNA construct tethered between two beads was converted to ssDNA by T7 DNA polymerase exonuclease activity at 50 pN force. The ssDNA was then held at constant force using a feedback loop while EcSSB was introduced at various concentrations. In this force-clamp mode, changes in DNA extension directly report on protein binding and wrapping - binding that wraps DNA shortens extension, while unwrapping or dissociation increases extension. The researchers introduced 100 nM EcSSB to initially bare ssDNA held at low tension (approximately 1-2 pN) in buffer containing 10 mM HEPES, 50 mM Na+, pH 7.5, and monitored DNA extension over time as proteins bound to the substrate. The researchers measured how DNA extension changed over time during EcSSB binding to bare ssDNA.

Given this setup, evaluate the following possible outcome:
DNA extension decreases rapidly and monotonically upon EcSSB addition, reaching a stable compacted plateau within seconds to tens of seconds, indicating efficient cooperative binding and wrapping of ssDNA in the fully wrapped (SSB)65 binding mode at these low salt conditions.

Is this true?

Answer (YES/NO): NO